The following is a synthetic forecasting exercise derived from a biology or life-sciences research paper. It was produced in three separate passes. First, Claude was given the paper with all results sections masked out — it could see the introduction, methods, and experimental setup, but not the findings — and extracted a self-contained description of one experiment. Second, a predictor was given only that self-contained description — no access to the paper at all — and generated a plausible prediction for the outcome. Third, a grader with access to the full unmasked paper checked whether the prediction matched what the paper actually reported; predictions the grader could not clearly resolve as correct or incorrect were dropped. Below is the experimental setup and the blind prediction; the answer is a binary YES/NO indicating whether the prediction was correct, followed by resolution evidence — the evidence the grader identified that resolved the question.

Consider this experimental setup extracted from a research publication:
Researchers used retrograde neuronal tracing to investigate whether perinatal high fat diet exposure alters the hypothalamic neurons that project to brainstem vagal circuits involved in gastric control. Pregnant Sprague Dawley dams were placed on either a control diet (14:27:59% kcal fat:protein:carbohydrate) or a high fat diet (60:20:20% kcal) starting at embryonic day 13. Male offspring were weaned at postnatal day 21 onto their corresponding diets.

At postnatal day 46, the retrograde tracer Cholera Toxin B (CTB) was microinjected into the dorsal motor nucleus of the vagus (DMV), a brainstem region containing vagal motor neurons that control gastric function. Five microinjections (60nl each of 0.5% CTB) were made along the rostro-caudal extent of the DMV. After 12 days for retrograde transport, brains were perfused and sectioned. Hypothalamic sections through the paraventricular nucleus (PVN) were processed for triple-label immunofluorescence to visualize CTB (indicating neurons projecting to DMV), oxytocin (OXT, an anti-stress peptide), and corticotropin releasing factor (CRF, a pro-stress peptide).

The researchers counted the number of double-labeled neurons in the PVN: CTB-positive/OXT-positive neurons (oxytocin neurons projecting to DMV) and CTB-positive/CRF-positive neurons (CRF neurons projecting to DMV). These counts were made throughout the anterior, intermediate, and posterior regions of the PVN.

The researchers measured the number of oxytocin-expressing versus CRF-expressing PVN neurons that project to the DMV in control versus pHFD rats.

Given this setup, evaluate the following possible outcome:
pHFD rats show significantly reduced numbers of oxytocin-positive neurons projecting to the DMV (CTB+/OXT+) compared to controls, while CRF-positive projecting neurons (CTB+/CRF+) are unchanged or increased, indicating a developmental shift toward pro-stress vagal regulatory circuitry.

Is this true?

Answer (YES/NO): YES